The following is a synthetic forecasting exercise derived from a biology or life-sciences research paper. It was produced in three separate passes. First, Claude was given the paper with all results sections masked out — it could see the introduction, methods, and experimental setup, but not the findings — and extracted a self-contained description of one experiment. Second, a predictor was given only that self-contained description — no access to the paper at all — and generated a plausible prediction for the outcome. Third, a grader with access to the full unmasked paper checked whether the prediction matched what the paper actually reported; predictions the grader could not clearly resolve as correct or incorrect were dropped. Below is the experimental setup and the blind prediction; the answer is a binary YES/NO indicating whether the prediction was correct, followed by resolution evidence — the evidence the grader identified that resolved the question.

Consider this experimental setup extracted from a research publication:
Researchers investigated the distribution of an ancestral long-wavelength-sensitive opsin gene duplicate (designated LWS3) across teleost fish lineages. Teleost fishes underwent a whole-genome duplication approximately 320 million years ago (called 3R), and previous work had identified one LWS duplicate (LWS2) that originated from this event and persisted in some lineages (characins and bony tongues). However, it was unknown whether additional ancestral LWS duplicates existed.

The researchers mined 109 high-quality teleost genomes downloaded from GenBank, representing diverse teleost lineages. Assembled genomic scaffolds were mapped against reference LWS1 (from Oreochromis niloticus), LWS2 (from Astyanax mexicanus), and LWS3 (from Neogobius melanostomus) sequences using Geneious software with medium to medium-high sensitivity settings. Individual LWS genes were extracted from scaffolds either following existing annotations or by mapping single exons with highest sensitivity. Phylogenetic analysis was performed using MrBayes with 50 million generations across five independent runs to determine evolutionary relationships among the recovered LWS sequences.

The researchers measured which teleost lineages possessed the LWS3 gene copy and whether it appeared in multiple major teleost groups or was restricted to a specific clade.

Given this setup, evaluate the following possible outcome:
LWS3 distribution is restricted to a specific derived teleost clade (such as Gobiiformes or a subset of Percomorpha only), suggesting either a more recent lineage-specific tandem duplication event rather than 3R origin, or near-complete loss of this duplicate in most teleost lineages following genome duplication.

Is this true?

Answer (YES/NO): NO